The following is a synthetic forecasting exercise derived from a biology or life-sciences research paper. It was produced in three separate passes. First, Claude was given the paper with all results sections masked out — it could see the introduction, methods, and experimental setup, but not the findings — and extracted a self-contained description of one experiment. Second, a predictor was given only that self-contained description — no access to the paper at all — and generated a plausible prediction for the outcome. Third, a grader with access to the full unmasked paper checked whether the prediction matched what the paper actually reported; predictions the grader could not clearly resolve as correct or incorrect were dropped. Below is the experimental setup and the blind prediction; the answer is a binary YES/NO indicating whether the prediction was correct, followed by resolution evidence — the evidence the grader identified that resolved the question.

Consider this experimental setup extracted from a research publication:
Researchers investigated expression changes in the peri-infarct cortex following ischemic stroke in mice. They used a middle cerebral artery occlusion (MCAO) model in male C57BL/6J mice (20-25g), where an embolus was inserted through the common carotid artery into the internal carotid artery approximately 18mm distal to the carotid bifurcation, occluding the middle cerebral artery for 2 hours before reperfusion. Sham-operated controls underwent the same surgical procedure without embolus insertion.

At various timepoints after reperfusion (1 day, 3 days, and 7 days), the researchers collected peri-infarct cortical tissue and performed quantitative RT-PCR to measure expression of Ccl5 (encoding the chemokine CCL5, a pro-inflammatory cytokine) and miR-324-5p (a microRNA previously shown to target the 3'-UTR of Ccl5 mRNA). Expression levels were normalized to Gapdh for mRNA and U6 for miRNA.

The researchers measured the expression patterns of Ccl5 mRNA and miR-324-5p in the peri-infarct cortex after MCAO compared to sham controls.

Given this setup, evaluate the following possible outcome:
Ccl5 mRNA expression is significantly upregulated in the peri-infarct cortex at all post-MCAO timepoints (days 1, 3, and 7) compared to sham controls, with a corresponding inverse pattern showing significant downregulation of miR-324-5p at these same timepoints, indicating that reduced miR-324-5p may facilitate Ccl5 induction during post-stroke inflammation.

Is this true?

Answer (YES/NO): NO